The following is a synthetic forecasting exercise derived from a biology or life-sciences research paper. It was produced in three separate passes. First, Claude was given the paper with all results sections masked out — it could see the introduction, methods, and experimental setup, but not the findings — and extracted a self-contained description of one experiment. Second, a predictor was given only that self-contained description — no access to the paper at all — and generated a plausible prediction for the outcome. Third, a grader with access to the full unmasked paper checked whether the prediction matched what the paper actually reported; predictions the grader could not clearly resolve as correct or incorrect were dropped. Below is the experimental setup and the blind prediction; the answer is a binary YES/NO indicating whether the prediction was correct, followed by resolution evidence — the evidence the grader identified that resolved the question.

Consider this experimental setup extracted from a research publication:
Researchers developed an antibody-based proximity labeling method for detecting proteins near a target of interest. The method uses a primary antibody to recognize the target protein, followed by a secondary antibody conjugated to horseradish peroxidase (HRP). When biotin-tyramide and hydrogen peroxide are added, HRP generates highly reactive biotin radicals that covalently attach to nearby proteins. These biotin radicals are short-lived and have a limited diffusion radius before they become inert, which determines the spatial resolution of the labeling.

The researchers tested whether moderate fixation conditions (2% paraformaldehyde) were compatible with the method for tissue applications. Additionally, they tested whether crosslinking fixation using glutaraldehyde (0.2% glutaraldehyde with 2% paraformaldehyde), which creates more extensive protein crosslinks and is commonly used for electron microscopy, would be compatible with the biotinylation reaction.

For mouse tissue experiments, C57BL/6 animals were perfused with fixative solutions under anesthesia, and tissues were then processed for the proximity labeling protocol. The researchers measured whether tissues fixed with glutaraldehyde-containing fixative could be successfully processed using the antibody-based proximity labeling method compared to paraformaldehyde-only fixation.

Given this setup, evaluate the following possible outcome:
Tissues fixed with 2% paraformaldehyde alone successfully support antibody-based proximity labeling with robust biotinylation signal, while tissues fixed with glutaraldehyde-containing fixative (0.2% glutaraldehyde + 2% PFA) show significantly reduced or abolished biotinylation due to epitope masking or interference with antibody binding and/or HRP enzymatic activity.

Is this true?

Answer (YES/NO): YES